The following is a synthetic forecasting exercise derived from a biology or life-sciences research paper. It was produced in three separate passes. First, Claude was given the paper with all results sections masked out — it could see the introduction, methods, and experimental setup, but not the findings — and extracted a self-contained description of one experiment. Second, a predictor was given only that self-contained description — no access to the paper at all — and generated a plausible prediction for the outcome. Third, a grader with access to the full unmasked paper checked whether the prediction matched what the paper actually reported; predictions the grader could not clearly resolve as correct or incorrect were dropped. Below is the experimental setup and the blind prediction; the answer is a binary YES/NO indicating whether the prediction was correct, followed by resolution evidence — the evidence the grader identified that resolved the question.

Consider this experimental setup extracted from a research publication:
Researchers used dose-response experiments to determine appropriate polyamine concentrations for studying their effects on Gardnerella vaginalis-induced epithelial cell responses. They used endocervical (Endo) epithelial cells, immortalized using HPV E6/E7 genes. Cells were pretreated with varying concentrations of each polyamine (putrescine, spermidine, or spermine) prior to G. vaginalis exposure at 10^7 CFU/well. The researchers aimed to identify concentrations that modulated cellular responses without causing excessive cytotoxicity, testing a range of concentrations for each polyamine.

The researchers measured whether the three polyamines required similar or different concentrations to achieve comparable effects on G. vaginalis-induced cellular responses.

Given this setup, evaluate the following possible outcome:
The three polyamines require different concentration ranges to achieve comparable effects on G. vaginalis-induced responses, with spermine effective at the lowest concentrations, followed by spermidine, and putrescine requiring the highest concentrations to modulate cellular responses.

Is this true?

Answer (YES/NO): NO